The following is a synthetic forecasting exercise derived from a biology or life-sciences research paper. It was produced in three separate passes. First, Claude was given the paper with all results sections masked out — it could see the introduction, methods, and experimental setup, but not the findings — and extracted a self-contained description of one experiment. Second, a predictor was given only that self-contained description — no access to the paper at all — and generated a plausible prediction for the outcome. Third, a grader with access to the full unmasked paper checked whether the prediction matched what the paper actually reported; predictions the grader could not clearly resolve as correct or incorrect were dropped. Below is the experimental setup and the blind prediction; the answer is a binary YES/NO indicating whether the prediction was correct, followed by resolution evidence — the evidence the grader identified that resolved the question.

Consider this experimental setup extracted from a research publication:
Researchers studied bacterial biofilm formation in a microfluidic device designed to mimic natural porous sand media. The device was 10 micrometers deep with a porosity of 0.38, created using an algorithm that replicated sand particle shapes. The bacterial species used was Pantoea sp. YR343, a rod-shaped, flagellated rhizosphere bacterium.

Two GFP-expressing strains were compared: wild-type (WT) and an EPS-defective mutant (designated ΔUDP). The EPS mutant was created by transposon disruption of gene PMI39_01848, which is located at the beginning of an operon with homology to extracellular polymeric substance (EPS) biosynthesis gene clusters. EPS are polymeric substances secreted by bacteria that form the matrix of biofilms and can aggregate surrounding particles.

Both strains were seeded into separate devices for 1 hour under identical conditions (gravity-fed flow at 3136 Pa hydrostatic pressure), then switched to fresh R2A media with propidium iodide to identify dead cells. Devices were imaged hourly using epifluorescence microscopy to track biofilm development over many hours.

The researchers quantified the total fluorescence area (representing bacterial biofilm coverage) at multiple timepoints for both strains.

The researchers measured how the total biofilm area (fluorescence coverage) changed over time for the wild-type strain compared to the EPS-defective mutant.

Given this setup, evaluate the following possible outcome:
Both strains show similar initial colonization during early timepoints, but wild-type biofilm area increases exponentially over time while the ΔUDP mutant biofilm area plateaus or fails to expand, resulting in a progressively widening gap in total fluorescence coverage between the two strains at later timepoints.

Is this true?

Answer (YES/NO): NO